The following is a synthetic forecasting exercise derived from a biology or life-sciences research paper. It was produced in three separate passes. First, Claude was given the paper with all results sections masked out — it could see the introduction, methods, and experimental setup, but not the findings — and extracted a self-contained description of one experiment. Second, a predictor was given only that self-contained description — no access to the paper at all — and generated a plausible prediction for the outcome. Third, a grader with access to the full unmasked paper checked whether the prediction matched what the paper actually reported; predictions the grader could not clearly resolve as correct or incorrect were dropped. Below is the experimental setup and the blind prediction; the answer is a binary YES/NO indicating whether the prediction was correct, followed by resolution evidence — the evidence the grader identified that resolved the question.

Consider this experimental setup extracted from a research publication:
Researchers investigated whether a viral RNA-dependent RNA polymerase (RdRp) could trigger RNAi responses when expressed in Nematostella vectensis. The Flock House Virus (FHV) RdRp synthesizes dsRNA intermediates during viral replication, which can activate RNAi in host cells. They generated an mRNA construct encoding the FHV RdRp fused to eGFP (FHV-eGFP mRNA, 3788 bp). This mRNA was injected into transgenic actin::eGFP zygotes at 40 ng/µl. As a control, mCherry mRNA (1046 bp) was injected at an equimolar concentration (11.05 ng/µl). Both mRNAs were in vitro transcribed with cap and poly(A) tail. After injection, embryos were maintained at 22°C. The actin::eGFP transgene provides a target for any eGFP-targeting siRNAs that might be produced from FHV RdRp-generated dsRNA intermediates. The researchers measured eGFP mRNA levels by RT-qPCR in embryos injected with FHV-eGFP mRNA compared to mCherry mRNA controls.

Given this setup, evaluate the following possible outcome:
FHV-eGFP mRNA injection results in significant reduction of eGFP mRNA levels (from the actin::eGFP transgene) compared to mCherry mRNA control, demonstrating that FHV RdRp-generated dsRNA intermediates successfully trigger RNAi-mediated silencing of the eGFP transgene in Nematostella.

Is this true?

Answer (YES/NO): NO